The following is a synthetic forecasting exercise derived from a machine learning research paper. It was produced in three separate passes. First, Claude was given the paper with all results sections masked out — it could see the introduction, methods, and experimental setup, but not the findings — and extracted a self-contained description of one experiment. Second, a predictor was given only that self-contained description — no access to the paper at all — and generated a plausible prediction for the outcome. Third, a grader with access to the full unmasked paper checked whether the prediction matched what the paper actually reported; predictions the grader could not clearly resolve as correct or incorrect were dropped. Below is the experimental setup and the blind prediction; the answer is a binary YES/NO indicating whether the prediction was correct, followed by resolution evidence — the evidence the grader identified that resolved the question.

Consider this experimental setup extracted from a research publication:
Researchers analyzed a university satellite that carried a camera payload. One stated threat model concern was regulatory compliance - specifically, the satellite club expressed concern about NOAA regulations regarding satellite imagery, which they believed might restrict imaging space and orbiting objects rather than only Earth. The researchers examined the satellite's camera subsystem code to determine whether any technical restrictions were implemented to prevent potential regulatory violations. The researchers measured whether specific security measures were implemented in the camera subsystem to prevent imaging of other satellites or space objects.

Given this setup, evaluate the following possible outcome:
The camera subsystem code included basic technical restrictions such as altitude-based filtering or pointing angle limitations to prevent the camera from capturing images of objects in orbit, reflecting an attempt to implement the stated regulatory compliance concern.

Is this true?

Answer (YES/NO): NO